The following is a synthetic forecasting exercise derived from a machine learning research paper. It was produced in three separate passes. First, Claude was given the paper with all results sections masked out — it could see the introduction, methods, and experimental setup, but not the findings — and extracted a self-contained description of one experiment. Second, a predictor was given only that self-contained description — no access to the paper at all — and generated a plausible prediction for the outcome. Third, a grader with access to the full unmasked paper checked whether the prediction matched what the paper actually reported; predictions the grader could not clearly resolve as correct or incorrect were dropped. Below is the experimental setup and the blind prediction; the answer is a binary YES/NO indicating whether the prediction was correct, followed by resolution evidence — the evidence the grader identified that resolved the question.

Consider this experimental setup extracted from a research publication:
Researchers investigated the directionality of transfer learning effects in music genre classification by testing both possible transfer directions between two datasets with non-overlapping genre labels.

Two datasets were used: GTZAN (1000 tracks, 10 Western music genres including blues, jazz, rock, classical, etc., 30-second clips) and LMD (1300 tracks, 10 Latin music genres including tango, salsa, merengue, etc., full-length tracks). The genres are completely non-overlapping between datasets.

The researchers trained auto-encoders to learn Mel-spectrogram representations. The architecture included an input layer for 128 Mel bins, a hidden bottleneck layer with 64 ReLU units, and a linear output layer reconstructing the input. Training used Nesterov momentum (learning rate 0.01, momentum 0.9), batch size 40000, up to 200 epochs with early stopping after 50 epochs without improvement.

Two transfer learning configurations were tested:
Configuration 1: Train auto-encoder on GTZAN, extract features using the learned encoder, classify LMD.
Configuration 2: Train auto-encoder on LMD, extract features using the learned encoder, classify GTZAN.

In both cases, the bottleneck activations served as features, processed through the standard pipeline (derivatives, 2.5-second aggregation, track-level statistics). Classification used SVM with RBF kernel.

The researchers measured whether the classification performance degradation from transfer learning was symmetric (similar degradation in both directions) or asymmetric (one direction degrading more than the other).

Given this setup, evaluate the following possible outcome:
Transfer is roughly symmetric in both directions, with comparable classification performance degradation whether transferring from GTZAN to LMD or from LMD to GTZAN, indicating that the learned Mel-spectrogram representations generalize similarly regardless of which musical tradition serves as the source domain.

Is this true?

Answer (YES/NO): NO